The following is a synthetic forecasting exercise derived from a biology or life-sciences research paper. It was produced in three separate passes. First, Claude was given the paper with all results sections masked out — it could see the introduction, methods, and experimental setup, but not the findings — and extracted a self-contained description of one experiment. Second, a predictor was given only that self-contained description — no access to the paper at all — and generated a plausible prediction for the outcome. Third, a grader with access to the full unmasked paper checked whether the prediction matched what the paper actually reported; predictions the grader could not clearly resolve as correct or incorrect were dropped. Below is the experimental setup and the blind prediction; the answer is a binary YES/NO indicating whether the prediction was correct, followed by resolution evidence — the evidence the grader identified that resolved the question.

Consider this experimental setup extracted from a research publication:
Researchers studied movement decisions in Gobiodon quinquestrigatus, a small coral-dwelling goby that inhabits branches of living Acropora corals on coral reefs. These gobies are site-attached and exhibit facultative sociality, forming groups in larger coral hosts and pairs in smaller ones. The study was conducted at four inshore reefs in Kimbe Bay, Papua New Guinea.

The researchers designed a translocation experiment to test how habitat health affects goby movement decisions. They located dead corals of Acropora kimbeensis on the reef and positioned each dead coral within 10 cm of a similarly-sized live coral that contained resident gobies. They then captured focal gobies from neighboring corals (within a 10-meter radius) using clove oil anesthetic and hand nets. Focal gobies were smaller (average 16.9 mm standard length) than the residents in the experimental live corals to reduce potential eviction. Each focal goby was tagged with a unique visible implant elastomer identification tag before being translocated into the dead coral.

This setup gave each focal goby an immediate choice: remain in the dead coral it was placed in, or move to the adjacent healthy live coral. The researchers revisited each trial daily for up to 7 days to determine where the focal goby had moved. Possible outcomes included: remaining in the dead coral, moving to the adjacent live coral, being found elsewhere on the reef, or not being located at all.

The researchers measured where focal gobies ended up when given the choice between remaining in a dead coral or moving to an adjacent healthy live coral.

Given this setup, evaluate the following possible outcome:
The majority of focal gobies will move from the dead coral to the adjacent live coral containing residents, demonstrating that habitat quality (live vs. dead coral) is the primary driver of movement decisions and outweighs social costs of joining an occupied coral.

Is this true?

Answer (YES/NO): NO